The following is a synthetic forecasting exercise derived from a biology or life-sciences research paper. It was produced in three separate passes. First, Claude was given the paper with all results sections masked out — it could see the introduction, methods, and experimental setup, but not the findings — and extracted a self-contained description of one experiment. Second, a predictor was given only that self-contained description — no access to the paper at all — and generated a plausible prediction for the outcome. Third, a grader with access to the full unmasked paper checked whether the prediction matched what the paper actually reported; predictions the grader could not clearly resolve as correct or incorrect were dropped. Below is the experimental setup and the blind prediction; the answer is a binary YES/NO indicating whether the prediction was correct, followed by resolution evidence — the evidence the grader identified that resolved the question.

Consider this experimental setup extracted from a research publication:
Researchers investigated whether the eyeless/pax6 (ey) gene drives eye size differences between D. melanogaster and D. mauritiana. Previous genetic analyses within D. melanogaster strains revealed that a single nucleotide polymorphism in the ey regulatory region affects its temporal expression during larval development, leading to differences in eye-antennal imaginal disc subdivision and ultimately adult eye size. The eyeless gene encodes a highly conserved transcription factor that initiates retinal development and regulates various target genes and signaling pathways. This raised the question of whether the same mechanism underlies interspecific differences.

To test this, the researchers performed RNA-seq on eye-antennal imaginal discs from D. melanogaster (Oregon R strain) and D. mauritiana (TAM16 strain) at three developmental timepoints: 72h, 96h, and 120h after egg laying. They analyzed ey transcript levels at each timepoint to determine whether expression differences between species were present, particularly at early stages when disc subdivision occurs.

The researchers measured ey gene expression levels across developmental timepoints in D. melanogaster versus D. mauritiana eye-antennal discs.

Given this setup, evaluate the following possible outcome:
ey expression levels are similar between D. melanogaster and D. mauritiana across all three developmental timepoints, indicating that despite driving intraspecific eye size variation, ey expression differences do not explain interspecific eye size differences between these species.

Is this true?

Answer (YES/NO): YES